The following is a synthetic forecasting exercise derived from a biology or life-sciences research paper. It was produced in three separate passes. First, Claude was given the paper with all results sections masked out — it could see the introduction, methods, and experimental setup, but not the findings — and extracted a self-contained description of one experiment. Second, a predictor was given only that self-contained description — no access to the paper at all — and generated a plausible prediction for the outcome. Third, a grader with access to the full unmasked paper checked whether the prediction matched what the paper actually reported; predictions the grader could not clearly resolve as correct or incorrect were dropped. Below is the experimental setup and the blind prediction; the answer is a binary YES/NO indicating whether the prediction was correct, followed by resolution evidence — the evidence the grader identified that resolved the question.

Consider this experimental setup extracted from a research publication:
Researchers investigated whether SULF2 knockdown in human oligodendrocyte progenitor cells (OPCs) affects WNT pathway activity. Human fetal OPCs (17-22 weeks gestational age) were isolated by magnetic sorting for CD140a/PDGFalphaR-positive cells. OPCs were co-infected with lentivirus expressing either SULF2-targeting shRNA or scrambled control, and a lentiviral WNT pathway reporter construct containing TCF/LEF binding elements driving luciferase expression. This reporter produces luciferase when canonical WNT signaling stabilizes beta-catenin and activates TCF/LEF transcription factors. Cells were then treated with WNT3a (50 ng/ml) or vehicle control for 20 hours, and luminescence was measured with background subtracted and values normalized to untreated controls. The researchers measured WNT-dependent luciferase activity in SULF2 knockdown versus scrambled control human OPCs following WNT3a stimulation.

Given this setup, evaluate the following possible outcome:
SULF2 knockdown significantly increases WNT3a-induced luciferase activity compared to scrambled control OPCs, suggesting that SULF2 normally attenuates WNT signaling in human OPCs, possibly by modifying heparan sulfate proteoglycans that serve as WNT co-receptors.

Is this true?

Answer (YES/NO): NO